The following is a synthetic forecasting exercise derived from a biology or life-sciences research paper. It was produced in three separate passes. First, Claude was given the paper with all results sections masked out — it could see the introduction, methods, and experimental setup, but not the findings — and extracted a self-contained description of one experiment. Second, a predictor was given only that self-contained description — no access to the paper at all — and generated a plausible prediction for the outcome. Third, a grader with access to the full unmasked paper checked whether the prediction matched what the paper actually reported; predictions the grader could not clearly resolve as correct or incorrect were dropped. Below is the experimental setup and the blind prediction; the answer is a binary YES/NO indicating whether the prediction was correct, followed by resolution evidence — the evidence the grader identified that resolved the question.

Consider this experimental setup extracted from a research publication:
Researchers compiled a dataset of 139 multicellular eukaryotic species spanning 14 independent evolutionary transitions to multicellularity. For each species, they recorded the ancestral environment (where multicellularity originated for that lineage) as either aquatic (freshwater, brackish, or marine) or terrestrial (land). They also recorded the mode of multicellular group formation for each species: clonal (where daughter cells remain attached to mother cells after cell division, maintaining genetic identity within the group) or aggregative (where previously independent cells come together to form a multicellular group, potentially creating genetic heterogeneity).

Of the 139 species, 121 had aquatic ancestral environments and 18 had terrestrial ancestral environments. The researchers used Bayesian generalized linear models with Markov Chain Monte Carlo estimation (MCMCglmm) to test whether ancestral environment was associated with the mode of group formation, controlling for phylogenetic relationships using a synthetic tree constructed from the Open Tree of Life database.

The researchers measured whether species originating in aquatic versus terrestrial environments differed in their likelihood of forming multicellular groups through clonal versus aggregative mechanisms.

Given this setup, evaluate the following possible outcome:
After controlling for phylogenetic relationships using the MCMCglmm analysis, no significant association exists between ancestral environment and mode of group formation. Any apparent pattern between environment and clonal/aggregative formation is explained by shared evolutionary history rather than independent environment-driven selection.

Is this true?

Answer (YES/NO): NO